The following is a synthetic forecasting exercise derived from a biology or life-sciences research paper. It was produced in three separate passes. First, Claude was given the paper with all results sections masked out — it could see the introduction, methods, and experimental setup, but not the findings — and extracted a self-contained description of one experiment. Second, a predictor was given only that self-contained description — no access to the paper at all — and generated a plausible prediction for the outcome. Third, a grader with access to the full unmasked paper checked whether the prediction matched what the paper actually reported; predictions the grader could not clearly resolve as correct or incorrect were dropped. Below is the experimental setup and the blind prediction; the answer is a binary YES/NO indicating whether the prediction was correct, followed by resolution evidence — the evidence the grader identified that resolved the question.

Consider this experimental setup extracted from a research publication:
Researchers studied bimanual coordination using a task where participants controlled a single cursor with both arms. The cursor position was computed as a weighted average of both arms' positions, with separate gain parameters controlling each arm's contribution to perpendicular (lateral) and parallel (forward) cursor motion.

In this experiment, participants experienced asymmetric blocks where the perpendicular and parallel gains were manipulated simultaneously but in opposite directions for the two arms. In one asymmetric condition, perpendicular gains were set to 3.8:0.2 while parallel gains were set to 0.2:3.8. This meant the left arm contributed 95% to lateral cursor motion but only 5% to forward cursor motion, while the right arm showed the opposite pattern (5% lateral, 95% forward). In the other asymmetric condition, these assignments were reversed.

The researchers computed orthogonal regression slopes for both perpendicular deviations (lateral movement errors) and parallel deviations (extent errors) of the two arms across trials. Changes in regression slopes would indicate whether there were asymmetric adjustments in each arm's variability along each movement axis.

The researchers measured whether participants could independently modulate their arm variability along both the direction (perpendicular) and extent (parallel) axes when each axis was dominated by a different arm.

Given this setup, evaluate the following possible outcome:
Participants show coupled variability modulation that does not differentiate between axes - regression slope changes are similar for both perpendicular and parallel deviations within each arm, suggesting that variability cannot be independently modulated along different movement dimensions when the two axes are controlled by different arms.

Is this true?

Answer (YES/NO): NO